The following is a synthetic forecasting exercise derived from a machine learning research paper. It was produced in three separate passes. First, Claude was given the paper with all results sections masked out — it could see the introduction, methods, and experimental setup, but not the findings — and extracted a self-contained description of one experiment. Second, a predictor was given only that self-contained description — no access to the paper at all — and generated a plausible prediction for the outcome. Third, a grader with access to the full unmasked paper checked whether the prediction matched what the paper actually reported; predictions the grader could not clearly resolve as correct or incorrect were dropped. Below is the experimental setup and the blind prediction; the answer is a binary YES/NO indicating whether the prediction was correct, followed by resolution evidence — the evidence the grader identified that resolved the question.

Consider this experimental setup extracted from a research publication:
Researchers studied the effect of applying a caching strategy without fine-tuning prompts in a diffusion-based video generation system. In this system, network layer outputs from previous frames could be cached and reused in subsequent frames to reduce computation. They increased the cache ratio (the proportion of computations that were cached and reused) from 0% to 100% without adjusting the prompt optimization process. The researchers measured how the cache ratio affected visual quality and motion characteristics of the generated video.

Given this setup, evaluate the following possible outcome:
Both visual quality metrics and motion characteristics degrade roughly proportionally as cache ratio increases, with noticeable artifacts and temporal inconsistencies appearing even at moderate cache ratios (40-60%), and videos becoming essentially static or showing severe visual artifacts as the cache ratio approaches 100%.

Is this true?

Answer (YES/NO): NO